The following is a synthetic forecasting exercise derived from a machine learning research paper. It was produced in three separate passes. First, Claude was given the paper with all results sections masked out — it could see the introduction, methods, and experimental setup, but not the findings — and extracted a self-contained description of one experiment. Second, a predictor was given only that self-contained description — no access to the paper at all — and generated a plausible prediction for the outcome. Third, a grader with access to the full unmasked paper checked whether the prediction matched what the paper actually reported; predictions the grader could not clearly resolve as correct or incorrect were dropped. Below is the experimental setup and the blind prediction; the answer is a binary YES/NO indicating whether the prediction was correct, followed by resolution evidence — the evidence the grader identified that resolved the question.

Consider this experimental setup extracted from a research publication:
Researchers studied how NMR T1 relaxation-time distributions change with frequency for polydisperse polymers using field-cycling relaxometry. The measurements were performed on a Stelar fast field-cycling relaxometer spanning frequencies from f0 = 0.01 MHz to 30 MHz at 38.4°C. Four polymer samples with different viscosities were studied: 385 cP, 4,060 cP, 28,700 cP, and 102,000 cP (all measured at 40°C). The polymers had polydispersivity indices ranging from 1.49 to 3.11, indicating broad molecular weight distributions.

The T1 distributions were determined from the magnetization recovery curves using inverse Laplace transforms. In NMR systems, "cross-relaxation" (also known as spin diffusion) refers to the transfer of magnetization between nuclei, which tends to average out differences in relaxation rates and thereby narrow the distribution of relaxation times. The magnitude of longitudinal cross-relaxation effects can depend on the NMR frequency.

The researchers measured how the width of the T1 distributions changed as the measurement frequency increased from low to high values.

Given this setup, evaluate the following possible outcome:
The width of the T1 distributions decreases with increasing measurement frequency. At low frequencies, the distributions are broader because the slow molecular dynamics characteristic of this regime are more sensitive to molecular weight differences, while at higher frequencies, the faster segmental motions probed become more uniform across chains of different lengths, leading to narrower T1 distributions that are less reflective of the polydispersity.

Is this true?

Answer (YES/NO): YES